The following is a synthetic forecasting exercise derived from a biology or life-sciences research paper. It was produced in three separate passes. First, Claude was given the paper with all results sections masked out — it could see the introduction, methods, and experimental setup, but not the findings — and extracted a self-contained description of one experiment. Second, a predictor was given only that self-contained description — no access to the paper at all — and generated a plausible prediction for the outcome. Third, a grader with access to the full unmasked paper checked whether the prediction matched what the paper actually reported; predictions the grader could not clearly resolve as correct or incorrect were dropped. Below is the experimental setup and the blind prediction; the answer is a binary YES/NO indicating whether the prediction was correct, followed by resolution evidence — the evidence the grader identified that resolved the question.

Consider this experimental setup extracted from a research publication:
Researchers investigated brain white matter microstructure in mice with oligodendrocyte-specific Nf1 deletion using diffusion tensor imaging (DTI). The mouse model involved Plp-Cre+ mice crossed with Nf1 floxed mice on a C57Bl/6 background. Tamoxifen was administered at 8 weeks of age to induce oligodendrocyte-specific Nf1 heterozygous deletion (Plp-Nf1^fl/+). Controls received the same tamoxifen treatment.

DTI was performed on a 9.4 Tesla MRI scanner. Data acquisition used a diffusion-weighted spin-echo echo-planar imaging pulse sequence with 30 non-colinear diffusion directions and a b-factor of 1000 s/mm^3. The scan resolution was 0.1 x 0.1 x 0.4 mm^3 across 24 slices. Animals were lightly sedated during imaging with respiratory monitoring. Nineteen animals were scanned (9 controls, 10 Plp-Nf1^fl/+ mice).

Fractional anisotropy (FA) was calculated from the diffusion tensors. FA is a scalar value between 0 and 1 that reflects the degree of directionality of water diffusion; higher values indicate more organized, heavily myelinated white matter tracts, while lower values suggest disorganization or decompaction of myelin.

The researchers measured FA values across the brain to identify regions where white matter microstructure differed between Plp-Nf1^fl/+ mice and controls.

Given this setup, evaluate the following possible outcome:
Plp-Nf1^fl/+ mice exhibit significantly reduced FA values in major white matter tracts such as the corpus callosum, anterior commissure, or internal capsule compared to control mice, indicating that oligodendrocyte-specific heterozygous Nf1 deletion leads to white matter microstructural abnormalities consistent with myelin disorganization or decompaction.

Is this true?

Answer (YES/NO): YES